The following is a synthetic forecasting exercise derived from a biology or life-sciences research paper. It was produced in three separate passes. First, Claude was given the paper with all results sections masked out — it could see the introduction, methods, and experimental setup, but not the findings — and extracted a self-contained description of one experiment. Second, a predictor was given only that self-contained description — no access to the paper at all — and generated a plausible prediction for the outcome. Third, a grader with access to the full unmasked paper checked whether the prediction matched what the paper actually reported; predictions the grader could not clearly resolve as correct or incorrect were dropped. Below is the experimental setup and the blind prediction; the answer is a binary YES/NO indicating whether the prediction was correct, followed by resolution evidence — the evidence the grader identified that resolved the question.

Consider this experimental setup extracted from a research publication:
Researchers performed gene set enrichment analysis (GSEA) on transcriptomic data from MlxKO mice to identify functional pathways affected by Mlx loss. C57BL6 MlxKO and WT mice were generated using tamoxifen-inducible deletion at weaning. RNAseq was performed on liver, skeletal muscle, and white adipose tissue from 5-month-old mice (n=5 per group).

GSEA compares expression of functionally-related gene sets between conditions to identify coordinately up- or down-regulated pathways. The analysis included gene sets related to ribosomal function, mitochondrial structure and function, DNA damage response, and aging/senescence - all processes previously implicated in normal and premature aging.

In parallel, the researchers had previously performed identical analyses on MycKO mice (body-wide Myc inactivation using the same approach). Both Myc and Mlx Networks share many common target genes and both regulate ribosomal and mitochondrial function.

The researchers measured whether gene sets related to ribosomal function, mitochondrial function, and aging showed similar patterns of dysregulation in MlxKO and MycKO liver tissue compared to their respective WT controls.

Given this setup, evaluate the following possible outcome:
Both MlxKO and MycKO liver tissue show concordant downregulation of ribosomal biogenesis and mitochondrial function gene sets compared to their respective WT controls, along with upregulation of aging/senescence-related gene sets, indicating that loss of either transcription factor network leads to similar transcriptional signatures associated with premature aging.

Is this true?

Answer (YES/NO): NO